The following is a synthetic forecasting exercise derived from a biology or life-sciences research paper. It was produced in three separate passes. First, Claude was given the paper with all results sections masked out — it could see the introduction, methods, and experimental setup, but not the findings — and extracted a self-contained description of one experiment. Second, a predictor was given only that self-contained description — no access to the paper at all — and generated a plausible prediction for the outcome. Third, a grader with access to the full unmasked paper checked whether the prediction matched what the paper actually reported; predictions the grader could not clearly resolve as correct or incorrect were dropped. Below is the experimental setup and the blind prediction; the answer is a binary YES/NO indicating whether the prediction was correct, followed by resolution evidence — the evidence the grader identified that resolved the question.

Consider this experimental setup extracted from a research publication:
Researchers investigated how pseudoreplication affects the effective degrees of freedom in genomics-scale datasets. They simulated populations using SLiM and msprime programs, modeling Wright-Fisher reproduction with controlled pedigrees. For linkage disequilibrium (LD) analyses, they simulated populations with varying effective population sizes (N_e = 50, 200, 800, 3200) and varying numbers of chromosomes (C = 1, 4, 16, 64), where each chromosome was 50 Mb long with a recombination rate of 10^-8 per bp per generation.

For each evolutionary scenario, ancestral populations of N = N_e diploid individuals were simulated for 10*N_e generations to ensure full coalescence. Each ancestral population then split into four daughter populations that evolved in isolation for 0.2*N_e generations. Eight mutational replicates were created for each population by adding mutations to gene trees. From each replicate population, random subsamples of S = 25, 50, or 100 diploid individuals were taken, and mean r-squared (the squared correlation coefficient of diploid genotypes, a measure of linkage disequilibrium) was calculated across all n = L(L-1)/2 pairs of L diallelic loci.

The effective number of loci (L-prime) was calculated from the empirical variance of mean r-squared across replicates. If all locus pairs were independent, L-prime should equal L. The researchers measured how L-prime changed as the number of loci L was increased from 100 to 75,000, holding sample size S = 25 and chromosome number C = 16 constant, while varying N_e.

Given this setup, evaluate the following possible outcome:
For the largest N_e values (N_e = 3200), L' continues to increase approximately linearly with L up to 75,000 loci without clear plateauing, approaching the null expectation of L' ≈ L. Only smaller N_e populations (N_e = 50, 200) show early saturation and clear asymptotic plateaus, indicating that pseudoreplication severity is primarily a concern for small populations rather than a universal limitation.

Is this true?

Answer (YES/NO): NO